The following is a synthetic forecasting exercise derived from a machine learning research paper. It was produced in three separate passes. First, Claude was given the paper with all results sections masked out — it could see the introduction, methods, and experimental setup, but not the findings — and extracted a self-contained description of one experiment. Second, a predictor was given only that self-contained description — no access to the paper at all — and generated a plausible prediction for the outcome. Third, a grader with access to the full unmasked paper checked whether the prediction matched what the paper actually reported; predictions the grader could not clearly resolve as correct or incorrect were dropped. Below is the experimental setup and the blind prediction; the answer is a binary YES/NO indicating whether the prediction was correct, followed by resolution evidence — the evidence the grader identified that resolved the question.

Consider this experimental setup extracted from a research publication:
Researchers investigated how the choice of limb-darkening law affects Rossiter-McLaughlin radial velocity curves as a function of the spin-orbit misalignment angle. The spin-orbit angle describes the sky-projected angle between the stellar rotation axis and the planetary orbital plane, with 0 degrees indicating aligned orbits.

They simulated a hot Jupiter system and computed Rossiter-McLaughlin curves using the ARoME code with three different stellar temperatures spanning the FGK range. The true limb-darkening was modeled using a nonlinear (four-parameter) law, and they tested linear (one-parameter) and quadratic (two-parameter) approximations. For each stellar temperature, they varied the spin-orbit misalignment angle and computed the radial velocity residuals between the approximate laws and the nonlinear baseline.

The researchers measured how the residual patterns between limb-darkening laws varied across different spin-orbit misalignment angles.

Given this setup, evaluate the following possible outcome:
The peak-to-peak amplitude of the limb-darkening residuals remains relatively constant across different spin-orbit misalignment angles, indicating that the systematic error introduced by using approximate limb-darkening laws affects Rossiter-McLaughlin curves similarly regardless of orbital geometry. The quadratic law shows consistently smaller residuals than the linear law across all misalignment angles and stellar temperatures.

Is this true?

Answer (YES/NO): NO